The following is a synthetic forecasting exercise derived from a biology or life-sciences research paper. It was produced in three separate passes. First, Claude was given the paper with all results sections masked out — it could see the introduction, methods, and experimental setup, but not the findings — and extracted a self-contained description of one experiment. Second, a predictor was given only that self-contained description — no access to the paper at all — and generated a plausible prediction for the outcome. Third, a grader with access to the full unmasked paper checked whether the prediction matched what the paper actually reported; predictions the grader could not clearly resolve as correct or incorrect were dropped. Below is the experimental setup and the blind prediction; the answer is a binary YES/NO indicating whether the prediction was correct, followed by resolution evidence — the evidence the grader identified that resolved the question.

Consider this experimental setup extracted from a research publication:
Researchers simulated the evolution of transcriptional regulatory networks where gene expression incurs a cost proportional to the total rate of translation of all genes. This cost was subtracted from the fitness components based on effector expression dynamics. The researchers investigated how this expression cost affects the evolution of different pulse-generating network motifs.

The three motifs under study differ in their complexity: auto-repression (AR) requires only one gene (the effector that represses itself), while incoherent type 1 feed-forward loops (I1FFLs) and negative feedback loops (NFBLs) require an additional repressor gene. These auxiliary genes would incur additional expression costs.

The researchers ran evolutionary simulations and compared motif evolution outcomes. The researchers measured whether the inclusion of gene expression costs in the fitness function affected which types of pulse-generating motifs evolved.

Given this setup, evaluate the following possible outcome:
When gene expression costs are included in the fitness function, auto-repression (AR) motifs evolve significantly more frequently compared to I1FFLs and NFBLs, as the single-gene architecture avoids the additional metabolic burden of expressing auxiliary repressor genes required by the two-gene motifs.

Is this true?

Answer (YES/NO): NO